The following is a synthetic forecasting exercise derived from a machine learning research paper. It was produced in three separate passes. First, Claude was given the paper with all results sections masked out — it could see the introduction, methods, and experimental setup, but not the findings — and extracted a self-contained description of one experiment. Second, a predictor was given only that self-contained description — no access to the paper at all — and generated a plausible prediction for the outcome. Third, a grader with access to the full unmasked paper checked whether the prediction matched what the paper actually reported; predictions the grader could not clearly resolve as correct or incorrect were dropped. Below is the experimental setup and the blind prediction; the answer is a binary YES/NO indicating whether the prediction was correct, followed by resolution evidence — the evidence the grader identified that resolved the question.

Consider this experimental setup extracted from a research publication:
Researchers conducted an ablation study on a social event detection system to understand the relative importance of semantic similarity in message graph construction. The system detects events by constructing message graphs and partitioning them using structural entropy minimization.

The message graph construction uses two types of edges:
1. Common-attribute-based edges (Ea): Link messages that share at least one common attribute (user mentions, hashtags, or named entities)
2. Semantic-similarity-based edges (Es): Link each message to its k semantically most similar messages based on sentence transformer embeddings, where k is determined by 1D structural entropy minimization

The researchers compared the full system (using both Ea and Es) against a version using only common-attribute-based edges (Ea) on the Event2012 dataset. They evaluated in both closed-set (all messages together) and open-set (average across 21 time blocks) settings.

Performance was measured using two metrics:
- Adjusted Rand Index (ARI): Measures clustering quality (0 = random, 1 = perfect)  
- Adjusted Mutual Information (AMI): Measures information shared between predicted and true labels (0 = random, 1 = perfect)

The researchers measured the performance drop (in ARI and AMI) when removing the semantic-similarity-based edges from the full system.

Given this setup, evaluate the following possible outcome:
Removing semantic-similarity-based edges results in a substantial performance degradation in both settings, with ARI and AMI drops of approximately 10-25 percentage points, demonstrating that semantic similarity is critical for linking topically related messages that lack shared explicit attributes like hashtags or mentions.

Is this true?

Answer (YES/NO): NO